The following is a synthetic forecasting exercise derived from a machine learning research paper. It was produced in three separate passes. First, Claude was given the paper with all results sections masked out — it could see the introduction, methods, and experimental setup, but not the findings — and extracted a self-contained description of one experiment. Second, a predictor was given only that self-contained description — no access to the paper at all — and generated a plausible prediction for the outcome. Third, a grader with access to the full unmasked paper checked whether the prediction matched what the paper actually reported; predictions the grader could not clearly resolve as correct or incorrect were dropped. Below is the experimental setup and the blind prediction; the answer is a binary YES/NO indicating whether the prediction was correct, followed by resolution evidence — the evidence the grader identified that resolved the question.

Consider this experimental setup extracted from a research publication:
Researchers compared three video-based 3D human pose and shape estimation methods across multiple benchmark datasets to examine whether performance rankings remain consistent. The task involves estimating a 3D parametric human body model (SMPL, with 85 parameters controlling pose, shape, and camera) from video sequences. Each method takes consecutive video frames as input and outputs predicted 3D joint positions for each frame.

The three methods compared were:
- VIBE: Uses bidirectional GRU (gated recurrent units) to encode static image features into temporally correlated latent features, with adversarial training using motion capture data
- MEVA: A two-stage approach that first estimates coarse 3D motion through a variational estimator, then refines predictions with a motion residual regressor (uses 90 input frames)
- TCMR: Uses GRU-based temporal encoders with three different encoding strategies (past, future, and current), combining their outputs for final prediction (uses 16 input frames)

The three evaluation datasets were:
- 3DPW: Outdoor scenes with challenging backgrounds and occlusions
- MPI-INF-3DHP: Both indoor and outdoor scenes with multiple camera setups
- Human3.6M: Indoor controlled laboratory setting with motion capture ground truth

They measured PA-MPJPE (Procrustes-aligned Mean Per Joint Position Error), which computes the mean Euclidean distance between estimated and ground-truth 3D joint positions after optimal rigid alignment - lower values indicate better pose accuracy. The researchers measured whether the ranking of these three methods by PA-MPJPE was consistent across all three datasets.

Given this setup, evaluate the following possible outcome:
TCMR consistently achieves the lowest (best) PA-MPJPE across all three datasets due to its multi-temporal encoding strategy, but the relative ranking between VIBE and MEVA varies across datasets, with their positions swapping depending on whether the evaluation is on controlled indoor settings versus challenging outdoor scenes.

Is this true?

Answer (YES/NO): NO